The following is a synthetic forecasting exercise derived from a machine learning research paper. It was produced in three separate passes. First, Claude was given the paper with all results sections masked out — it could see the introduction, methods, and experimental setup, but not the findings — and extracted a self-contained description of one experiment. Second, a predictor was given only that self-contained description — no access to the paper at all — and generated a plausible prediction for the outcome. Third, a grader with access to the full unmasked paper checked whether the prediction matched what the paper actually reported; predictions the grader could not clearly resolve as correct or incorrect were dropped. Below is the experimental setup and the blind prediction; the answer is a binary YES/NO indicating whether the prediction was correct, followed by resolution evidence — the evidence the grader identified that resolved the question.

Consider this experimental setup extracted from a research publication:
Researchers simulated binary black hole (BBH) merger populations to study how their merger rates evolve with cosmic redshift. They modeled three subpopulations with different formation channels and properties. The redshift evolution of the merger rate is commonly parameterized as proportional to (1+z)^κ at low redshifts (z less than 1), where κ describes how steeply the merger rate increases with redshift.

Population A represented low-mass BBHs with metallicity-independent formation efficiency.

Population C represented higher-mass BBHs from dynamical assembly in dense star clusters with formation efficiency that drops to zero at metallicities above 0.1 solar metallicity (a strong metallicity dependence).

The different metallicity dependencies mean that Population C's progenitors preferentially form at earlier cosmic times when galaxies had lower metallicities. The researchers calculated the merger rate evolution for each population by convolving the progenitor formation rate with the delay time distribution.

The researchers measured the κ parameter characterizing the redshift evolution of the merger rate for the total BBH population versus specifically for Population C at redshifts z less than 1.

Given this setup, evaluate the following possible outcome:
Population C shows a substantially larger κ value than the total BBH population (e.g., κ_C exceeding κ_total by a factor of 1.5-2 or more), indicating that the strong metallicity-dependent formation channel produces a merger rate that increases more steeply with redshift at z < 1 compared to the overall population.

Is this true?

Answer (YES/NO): YES